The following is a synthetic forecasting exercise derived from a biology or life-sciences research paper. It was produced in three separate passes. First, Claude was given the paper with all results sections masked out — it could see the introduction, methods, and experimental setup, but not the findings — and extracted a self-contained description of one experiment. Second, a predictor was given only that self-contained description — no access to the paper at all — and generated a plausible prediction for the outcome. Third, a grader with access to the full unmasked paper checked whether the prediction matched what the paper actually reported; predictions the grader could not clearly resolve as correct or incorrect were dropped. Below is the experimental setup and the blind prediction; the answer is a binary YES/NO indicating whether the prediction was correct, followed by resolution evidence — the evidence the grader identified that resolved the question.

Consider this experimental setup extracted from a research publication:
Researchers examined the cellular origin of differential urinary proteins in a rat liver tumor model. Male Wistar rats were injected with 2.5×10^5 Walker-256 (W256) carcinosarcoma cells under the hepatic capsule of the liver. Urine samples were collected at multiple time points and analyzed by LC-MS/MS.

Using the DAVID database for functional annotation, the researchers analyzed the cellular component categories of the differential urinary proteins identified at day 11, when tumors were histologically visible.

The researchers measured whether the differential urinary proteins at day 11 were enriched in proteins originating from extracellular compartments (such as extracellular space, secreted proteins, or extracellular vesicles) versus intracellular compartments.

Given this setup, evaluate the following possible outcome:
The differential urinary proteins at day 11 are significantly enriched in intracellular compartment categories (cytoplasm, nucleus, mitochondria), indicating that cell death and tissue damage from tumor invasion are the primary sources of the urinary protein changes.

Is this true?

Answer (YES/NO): NO